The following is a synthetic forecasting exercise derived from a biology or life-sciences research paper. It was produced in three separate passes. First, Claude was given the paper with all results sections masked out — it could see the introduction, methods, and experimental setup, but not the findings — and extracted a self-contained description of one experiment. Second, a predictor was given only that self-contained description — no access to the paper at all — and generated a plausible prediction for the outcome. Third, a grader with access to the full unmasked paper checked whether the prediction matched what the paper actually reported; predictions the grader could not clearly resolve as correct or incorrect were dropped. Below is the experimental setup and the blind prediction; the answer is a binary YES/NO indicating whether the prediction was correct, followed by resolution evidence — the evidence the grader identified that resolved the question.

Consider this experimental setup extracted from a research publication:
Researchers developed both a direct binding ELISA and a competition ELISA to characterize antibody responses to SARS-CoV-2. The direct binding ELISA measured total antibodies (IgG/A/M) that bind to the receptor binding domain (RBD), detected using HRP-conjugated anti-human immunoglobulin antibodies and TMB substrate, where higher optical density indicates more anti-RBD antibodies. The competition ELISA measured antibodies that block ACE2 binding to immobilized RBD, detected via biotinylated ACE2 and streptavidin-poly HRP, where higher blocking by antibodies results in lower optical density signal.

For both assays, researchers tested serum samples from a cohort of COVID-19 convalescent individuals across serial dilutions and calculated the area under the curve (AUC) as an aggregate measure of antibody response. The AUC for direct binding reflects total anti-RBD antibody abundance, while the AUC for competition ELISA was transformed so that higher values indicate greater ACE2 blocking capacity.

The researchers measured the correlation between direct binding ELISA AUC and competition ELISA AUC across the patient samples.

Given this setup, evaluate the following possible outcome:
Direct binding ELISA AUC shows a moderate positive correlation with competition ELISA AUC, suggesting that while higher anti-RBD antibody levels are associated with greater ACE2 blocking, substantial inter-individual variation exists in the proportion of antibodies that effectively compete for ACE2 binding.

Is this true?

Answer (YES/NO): NO